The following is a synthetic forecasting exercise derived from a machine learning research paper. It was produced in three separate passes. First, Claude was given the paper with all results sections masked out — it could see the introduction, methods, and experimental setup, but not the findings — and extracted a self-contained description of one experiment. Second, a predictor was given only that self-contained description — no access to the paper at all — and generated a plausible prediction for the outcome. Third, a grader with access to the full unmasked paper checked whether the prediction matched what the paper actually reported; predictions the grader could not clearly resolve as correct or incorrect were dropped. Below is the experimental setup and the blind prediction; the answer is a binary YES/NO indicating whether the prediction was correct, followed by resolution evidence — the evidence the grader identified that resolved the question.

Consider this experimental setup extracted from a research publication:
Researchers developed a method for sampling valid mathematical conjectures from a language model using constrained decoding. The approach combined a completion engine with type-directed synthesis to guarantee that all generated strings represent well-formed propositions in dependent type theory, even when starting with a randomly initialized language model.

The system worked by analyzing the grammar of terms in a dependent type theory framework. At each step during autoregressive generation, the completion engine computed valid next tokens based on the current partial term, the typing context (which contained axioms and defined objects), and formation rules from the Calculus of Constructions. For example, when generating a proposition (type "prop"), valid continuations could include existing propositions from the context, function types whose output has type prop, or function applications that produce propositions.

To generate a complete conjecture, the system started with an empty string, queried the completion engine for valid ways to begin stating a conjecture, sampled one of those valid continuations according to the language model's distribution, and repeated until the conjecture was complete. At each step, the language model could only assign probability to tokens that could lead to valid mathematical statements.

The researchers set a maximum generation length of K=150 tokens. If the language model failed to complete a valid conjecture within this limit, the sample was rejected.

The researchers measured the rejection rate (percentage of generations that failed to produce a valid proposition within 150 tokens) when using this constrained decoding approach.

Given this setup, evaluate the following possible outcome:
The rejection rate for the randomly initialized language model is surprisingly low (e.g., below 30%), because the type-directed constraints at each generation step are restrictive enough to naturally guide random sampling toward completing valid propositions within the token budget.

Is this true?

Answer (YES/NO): YES